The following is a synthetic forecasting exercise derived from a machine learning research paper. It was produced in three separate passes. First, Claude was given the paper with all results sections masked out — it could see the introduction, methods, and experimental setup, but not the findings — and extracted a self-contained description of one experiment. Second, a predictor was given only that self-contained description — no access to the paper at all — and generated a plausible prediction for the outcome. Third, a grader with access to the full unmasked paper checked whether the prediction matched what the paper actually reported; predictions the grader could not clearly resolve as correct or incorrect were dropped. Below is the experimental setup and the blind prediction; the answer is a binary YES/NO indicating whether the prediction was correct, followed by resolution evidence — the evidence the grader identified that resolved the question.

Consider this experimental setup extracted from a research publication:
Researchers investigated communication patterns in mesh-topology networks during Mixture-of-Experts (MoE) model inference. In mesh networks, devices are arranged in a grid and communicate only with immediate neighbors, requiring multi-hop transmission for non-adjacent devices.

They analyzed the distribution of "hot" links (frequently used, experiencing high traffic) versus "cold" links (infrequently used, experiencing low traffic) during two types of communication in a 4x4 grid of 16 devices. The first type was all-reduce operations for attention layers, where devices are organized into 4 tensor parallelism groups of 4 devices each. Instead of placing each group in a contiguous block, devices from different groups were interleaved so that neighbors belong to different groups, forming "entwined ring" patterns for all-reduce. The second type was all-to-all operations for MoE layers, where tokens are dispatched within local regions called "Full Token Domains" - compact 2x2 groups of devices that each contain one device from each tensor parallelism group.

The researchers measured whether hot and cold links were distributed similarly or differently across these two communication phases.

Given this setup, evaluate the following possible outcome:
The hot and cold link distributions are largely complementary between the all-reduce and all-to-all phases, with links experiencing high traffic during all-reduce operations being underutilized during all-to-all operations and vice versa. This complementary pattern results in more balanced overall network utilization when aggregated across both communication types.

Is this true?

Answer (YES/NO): YES